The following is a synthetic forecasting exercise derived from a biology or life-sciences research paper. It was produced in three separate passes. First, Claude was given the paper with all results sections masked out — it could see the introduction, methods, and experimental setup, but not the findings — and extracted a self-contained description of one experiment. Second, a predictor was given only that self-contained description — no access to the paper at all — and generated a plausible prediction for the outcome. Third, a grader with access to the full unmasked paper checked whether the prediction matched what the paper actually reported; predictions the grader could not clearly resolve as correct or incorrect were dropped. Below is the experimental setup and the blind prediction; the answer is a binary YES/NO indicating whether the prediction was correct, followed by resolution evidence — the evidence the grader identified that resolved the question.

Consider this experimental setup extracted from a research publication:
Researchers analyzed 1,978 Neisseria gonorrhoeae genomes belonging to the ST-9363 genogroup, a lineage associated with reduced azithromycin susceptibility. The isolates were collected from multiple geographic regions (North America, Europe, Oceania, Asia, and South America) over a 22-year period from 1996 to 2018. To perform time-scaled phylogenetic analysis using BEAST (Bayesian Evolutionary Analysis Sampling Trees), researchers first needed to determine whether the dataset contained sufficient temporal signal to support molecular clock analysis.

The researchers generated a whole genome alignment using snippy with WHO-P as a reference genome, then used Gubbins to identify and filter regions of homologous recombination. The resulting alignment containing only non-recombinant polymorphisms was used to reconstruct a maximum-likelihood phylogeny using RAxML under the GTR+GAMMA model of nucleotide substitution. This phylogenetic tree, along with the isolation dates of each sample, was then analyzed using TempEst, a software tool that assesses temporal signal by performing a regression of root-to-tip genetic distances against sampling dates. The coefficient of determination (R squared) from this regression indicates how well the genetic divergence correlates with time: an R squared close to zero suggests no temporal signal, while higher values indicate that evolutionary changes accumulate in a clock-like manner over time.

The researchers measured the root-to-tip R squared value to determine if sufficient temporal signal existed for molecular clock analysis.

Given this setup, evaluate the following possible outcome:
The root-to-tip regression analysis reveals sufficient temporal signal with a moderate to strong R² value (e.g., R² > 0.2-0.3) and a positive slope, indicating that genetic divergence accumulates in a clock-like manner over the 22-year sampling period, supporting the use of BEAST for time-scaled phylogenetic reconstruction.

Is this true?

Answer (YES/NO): YES